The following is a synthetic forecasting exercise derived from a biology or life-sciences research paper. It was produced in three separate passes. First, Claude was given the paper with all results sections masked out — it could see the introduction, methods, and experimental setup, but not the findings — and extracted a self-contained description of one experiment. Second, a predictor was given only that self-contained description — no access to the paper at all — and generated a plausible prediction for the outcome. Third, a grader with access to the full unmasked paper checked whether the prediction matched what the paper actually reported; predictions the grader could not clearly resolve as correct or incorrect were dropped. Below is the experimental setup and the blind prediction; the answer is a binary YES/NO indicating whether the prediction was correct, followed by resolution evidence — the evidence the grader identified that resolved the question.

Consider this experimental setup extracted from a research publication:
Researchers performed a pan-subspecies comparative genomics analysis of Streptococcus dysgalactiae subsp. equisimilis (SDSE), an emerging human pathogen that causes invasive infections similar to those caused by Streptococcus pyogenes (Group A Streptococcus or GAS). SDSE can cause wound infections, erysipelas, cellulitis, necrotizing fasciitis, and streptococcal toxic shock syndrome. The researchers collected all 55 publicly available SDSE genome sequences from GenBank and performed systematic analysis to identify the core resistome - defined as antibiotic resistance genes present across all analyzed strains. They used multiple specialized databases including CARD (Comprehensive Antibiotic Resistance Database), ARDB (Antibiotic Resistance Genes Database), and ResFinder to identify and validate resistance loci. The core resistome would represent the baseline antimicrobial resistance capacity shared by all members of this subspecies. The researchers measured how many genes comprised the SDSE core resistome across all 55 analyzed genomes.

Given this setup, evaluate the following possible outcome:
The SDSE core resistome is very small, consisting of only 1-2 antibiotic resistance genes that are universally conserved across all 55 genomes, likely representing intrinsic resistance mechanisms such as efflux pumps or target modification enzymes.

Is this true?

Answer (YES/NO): NO